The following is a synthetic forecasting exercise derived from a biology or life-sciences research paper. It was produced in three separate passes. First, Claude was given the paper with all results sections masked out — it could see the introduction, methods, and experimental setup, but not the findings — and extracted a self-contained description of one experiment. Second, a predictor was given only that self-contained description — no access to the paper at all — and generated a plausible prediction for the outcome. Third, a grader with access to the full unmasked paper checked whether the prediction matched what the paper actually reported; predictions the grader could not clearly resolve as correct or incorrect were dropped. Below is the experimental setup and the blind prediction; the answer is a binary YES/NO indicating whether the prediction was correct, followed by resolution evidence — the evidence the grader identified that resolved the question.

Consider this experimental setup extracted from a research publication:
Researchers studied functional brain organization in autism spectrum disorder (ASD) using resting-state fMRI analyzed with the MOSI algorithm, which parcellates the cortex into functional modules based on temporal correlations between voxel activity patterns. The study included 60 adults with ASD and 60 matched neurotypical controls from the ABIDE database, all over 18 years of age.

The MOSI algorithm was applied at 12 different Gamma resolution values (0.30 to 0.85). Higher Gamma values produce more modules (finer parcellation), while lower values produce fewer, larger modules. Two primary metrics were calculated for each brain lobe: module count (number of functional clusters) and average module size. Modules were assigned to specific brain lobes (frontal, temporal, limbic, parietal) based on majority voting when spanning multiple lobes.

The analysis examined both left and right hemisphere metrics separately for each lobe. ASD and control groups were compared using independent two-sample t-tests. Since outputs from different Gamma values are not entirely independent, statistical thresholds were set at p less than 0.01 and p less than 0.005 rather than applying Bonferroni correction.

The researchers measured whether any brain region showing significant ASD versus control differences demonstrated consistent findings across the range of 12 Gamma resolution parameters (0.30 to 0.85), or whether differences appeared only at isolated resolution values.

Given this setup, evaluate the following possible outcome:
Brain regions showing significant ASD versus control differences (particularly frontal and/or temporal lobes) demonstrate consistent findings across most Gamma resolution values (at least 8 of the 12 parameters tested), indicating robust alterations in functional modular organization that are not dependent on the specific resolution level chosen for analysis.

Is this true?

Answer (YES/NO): NO